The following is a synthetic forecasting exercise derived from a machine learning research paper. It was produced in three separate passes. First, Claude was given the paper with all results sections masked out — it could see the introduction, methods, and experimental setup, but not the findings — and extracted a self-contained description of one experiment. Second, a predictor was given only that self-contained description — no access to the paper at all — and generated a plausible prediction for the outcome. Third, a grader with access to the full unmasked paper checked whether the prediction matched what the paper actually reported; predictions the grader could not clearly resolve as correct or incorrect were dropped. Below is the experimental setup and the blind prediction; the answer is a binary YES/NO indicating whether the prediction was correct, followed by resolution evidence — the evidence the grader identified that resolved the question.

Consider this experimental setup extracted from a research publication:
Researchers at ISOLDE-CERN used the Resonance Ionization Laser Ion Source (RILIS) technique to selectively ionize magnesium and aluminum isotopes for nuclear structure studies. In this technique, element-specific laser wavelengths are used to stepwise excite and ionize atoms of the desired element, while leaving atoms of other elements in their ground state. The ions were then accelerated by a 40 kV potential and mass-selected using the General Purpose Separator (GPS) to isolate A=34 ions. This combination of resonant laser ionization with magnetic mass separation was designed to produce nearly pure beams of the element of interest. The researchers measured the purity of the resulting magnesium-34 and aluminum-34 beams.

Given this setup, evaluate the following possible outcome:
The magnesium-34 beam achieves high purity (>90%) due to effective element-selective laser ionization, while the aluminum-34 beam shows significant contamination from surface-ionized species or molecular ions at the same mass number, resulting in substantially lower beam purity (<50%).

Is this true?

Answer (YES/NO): NO